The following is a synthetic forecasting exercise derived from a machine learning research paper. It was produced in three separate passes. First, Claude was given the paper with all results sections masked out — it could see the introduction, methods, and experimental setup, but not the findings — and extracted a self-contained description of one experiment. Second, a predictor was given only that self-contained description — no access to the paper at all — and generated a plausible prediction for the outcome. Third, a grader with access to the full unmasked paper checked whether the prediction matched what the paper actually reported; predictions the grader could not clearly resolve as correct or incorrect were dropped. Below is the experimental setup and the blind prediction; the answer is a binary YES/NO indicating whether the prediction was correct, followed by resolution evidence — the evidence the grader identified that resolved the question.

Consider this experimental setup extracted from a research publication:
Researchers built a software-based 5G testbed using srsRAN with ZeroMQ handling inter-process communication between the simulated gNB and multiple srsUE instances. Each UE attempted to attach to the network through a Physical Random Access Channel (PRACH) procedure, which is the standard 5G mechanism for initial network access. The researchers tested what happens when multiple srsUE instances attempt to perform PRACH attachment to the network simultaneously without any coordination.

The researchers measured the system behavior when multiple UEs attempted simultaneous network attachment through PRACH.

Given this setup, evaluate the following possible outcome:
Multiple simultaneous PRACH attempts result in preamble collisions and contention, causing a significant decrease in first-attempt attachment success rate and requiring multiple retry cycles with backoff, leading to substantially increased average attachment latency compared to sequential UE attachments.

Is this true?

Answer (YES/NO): NO